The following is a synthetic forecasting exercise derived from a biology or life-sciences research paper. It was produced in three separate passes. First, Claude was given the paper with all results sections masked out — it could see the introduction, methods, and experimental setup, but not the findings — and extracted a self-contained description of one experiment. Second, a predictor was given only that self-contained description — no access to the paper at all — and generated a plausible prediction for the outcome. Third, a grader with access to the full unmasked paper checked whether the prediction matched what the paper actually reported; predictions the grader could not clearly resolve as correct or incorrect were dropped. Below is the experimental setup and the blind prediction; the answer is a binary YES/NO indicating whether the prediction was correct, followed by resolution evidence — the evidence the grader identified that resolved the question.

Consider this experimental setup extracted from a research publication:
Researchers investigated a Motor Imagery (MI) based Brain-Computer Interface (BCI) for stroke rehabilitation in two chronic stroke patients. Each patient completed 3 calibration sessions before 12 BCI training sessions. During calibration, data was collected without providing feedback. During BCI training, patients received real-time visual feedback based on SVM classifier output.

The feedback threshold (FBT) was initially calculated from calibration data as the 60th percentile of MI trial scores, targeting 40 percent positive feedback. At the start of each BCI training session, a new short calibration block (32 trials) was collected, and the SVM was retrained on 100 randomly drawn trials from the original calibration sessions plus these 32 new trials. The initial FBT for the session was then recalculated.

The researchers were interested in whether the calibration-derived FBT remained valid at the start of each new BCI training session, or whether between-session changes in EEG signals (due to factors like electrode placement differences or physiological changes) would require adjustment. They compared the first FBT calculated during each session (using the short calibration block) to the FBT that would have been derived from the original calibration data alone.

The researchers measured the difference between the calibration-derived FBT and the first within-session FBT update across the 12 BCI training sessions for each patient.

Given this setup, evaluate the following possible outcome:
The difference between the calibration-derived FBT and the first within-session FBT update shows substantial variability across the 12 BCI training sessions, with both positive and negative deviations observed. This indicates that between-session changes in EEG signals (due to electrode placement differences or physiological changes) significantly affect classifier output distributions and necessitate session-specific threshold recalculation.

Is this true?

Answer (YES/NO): NO